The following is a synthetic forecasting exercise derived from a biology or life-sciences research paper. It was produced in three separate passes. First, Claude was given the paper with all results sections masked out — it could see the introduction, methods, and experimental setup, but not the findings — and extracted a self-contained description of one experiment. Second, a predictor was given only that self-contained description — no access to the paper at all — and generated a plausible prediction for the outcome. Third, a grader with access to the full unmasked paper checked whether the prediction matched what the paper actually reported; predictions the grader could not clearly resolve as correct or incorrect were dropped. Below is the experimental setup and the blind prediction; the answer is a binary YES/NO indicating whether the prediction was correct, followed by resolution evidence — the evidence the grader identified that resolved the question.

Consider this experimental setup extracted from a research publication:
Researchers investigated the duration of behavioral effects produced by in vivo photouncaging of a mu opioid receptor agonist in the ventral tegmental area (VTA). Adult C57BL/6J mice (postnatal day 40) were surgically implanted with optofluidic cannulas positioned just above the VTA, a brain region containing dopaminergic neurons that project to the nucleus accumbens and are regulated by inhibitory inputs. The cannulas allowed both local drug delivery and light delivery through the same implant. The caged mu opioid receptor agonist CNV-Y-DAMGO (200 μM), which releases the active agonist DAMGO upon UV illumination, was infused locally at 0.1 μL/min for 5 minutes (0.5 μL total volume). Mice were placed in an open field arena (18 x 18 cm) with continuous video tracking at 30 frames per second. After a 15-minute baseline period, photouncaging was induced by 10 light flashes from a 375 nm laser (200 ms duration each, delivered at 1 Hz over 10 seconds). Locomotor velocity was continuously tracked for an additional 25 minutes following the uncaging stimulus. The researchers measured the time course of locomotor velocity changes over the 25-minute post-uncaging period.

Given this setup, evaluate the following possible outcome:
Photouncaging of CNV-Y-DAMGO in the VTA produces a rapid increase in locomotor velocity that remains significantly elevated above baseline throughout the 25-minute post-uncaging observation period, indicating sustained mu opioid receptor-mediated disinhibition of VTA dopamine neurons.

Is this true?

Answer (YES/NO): YES